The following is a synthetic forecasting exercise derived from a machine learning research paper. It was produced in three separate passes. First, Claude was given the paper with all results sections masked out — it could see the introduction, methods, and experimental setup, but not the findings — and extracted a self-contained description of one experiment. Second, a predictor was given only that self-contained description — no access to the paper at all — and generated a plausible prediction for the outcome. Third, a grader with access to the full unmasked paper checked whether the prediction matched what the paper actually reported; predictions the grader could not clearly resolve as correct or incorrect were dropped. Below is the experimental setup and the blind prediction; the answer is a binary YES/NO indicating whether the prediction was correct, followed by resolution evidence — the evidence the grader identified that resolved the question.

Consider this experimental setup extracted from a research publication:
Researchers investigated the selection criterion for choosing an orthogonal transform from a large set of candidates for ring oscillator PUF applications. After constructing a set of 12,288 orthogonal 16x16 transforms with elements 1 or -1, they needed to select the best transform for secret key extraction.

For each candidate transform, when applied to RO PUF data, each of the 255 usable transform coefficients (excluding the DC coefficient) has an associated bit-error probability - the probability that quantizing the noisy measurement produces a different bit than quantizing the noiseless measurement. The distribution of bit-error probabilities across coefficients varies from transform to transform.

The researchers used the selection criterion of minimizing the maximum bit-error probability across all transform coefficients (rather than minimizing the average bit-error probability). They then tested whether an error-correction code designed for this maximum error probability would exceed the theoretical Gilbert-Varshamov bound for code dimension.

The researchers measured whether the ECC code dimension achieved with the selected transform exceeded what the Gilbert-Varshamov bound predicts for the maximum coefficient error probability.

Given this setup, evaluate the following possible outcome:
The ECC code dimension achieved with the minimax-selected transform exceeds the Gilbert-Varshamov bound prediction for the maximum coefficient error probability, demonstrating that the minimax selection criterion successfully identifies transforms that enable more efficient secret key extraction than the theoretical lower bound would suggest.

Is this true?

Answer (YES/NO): YES